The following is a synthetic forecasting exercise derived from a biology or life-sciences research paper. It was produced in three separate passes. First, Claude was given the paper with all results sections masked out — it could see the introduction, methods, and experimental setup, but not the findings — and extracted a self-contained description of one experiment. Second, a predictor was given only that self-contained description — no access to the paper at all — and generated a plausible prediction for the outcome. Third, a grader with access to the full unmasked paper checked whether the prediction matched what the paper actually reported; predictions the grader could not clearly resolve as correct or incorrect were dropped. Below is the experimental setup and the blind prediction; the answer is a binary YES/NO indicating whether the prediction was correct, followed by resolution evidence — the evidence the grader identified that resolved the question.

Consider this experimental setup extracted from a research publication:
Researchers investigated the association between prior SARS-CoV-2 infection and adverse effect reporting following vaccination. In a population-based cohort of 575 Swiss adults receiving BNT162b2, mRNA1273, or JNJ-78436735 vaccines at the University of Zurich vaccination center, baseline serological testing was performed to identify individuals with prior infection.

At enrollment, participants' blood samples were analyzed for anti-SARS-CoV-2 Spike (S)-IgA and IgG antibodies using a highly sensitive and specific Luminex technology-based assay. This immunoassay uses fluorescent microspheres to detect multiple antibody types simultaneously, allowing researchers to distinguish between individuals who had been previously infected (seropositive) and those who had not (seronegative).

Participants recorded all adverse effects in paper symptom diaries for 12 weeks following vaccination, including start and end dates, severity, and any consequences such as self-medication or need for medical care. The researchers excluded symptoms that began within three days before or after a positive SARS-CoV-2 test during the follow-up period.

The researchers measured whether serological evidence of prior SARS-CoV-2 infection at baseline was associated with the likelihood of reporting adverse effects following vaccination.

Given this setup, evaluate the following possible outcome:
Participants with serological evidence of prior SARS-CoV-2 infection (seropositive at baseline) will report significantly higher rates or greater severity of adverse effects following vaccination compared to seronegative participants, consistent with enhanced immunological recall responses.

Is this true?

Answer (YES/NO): NO